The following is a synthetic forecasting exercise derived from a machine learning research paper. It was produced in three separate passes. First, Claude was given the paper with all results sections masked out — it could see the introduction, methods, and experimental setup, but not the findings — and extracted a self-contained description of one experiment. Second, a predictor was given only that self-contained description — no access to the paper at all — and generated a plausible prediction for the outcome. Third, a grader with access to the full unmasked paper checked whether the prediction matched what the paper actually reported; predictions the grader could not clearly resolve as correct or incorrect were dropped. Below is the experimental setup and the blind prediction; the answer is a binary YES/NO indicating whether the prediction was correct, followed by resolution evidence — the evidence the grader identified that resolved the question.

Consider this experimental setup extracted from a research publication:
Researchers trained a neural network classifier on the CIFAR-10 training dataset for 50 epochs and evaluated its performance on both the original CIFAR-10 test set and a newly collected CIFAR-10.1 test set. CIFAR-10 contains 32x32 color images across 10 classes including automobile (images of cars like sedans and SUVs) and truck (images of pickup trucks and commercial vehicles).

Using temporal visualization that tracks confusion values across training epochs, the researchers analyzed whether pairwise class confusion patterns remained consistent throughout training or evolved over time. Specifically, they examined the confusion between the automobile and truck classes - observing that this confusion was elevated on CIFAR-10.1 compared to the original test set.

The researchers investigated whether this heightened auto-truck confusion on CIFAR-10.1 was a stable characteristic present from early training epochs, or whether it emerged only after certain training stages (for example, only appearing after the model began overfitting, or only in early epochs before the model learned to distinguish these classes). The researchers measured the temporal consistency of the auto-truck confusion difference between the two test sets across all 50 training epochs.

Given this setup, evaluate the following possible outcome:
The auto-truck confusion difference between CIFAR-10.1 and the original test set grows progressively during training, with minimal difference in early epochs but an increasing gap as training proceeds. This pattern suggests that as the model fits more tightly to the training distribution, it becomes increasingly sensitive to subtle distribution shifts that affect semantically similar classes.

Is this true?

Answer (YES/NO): NO